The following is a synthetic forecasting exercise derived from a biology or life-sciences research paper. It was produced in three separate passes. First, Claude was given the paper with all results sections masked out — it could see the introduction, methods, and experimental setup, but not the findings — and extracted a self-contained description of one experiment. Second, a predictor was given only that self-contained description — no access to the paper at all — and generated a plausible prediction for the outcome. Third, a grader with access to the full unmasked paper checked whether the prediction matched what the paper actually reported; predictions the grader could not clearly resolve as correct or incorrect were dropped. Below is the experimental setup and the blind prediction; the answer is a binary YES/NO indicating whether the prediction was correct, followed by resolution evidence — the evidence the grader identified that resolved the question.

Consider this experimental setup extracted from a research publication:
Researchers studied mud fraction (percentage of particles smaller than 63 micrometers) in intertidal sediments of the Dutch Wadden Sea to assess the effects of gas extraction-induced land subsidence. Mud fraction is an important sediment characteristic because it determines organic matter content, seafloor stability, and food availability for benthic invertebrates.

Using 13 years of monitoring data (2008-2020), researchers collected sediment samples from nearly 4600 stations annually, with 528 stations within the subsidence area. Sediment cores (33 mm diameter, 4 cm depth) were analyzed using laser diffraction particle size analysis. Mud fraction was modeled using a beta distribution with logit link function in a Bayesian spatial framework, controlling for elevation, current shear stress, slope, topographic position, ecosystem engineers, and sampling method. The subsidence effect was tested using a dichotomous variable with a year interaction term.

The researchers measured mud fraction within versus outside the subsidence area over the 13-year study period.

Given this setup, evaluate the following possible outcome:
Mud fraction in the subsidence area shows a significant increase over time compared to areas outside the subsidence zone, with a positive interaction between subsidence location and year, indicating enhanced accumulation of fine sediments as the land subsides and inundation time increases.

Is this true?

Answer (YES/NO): NO